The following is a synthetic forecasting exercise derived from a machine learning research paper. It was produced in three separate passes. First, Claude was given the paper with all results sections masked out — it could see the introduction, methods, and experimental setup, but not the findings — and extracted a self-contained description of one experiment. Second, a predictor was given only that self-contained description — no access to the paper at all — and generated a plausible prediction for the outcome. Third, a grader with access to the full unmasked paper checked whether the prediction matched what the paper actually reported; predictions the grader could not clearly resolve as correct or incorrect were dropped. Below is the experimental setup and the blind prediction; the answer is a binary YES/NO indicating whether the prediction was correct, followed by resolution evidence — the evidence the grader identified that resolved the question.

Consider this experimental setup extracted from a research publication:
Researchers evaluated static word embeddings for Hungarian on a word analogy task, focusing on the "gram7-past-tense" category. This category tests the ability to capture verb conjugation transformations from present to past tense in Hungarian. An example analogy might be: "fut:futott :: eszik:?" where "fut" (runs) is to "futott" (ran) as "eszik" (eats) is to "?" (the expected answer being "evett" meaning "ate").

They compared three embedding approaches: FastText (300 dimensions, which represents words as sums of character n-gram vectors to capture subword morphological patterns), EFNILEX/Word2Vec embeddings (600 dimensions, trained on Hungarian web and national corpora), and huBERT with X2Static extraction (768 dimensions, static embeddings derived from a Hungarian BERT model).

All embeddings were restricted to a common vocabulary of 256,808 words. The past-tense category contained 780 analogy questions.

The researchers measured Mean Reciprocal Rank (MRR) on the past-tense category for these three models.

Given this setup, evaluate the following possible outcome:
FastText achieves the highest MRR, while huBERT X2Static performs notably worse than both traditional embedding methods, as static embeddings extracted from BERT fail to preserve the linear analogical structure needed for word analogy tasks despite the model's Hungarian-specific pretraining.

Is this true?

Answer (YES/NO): NO